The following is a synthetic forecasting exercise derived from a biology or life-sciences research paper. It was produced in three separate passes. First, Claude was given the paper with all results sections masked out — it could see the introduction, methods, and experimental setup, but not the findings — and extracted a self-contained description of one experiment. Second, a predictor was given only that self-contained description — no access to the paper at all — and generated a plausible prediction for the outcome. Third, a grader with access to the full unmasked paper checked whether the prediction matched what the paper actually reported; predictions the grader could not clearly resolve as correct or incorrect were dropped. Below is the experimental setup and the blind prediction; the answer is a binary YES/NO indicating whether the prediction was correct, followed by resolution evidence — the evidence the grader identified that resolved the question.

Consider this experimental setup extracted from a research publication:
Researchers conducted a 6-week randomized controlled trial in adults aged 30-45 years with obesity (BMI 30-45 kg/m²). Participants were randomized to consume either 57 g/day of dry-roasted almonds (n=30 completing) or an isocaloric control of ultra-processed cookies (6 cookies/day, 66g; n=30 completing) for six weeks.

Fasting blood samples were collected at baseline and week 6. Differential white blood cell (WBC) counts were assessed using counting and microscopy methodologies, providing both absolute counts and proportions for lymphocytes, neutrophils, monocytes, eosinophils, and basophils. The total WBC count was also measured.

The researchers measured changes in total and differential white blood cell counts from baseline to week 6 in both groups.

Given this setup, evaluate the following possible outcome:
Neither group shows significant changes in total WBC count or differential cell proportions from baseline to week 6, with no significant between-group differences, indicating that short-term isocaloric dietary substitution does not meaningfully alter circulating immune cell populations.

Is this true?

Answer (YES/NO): YES